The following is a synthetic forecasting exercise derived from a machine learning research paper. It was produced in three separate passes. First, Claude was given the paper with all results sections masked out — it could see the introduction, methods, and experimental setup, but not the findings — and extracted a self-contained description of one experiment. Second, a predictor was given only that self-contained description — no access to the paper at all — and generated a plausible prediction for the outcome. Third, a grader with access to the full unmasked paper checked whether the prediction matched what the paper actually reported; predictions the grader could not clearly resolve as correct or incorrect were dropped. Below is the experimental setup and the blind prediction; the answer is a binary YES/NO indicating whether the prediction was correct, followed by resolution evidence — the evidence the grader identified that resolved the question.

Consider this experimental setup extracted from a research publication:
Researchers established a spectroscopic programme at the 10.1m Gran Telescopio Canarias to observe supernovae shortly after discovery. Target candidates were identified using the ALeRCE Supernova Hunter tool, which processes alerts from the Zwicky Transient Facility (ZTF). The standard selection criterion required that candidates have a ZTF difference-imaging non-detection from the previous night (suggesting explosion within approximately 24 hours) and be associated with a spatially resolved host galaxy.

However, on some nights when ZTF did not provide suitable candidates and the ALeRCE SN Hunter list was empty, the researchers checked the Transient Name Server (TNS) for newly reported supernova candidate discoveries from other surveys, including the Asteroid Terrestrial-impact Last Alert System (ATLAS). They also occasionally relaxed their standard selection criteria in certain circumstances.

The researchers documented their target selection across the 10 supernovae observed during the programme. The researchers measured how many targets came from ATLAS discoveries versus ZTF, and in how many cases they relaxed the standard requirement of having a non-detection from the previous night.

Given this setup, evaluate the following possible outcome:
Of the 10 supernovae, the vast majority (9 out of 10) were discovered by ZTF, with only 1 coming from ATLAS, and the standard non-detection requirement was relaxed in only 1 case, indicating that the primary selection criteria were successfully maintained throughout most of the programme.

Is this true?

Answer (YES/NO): NO